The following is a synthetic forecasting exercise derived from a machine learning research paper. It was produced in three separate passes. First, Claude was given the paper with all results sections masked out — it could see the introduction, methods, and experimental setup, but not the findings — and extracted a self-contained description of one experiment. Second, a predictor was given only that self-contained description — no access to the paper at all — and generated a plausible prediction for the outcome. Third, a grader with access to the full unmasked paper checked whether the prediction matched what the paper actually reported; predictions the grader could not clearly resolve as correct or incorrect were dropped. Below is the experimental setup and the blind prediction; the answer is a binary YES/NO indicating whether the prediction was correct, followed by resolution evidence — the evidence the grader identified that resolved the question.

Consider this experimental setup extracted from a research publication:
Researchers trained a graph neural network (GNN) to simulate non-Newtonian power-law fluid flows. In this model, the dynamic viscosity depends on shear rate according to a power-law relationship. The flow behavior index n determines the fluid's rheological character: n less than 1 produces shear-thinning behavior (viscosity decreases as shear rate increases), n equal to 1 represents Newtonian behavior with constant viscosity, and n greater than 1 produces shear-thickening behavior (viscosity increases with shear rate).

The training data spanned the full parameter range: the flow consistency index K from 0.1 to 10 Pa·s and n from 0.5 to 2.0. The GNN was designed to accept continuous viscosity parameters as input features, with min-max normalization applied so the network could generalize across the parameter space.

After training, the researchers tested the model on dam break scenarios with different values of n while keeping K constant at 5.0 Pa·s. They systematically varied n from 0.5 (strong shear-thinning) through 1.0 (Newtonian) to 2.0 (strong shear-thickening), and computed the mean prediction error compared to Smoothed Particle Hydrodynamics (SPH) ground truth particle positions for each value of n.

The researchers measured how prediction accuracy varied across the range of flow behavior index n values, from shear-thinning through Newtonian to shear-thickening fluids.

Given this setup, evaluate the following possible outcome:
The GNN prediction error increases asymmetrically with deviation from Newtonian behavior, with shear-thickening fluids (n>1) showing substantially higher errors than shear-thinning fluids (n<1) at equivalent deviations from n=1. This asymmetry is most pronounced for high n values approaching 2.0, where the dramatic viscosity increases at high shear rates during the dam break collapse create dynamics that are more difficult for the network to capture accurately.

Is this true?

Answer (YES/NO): NO